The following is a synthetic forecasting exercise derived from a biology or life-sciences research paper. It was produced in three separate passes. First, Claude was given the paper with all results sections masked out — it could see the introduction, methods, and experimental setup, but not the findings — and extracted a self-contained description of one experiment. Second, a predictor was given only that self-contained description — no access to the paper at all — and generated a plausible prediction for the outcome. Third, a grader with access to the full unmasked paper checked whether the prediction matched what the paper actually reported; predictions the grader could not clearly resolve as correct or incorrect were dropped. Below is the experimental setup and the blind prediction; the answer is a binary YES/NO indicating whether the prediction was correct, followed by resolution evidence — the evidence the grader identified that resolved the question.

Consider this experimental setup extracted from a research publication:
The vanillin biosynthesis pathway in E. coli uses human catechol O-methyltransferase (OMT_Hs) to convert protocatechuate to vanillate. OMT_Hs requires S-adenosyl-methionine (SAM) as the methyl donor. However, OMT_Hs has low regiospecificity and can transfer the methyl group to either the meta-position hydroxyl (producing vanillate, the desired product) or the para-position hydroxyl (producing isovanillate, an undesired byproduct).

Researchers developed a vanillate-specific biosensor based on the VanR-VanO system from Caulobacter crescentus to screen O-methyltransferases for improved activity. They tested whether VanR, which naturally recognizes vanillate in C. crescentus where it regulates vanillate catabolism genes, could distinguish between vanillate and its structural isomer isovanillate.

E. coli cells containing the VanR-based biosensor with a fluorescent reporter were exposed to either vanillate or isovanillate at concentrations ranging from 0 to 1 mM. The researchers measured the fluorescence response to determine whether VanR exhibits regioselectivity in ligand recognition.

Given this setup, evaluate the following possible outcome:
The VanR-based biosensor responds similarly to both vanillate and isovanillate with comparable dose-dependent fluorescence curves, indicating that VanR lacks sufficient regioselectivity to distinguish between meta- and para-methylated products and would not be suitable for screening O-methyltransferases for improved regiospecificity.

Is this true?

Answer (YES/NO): NO